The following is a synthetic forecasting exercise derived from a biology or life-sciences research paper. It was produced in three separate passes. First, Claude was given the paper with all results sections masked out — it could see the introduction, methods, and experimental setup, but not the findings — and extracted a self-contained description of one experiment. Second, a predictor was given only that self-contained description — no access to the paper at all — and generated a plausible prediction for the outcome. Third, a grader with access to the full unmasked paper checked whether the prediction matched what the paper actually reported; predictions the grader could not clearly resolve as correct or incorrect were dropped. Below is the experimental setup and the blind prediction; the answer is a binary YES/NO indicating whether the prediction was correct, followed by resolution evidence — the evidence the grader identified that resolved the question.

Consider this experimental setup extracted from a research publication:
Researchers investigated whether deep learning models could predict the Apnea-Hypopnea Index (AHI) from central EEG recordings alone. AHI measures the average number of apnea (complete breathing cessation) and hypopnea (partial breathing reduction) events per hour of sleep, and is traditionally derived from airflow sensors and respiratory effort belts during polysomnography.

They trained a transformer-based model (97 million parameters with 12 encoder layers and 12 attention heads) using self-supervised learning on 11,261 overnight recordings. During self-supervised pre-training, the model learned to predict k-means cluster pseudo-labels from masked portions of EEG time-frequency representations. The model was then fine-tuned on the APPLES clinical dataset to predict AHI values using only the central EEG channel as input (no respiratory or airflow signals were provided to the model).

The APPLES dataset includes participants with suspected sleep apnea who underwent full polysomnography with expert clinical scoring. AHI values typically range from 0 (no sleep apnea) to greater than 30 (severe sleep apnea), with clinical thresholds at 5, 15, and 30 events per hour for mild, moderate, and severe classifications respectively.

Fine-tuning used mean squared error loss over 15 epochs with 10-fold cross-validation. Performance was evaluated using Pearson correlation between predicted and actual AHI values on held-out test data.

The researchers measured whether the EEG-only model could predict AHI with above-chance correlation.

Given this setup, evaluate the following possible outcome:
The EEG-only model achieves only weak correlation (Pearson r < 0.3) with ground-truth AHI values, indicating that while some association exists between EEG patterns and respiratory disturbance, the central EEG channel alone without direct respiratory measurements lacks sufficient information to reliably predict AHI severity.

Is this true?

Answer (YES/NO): NO